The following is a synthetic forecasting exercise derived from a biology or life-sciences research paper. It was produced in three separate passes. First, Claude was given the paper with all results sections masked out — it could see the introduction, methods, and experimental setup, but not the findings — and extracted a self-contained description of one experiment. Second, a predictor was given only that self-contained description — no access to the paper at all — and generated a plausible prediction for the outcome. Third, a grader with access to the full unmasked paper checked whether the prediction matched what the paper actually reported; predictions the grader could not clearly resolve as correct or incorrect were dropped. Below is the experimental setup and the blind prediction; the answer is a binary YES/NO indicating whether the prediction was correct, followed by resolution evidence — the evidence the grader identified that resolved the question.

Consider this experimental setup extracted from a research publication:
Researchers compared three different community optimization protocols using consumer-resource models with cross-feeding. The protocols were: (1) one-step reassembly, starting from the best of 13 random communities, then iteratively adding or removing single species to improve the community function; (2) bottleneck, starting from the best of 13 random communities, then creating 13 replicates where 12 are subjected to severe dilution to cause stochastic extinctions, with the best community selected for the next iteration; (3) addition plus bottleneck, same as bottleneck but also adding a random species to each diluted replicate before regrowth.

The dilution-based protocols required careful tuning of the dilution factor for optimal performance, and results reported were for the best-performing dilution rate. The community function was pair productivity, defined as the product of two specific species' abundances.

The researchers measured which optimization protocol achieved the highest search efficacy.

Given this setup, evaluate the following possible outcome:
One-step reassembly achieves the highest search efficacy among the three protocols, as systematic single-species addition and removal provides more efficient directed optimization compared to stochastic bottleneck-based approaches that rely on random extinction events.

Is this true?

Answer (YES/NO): NO